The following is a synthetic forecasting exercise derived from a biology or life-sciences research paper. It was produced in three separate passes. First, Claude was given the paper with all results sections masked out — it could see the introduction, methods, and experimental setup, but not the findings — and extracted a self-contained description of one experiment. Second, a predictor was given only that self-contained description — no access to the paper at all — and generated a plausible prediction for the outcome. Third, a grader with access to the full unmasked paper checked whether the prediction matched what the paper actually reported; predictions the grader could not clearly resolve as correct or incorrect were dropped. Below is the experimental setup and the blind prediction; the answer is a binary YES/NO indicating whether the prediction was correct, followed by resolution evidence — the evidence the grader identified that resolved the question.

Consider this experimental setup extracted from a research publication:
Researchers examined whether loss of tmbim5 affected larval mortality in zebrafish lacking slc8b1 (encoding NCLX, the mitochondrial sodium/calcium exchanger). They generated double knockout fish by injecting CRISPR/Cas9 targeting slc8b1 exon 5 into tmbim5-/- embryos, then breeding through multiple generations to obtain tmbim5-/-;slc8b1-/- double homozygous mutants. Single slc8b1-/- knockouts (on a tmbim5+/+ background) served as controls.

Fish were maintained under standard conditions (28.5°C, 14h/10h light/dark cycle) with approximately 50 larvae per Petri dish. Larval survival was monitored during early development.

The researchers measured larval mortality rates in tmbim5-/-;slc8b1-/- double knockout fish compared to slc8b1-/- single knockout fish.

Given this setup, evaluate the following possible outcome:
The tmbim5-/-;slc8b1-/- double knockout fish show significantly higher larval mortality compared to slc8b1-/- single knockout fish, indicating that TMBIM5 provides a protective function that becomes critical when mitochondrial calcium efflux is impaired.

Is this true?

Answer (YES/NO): NO